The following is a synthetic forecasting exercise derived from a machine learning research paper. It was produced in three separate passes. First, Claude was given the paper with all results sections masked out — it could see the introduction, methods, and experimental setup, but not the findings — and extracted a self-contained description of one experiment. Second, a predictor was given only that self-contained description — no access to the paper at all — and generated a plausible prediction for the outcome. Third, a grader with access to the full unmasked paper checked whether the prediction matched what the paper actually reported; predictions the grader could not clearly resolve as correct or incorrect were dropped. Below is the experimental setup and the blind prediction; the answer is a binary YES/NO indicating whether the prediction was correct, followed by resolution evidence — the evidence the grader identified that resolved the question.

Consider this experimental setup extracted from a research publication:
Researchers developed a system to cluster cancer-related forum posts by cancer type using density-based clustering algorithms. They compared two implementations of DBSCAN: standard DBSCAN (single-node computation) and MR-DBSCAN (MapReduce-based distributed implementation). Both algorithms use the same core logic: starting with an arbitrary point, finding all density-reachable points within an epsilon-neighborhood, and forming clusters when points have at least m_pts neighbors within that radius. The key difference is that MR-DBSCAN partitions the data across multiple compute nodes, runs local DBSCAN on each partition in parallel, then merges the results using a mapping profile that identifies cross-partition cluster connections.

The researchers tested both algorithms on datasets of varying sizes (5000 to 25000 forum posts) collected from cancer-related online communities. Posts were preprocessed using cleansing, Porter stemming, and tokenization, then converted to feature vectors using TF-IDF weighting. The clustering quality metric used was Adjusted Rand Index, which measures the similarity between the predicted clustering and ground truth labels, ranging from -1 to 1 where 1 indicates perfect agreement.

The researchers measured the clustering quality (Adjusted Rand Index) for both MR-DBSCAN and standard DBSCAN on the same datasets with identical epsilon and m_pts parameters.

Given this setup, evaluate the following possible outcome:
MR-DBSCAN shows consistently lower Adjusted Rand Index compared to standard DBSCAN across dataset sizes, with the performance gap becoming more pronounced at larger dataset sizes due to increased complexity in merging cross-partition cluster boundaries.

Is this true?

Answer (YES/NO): NO